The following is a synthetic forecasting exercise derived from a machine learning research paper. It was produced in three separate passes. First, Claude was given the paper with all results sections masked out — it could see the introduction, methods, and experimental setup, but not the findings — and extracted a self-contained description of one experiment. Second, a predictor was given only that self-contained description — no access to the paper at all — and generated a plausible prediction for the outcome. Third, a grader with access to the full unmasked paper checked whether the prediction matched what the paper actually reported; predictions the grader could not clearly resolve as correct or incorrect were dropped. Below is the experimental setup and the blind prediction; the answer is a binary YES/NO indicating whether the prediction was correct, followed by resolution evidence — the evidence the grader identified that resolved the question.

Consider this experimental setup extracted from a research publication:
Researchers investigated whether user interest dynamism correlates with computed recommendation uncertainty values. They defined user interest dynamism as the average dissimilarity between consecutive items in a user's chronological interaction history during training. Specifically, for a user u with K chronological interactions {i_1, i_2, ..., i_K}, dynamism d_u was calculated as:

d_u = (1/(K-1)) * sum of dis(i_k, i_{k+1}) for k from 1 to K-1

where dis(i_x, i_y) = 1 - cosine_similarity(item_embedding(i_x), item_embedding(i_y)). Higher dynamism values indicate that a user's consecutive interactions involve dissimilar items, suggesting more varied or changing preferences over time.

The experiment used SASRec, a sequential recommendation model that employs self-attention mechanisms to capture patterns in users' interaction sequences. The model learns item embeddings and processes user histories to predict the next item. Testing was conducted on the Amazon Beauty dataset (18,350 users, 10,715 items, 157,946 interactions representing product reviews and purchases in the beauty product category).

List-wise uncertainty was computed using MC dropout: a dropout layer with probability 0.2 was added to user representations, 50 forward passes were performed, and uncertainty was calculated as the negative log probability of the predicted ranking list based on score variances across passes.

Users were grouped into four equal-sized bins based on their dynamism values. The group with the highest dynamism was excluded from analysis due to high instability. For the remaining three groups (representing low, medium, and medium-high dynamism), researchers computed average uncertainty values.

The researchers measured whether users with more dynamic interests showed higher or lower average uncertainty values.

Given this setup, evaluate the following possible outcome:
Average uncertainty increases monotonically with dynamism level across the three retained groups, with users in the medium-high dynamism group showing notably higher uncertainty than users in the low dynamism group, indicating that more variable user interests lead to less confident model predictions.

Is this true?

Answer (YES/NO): YES